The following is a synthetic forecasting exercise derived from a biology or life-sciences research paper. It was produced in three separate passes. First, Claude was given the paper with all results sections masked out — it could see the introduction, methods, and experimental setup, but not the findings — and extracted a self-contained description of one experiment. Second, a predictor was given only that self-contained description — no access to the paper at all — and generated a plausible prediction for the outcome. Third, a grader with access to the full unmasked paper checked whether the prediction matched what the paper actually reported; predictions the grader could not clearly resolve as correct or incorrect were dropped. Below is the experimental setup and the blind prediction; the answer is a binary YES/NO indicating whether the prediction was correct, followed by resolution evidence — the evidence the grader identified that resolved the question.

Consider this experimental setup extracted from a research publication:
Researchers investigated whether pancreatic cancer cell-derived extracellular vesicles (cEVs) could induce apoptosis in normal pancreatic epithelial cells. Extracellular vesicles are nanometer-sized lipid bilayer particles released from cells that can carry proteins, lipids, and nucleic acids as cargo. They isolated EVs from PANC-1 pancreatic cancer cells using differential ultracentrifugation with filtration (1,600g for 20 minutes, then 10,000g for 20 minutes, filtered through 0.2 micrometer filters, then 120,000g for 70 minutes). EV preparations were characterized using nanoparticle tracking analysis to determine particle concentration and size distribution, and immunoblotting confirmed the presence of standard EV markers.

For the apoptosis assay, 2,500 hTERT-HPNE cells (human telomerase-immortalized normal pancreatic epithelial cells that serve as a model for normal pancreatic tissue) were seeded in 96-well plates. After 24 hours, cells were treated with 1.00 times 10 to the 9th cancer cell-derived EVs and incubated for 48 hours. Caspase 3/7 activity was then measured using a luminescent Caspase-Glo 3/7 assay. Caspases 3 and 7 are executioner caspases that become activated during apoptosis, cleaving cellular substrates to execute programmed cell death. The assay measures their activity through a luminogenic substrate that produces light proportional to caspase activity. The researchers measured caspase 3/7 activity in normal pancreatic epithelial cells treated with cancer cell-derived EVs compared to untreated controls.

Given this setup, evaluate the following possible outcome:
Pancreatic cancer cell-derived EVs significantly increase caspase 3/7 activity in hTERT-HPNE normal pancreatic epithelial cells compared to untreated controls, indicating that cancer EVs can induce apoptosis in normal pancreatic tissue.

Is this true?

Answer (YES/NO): NO